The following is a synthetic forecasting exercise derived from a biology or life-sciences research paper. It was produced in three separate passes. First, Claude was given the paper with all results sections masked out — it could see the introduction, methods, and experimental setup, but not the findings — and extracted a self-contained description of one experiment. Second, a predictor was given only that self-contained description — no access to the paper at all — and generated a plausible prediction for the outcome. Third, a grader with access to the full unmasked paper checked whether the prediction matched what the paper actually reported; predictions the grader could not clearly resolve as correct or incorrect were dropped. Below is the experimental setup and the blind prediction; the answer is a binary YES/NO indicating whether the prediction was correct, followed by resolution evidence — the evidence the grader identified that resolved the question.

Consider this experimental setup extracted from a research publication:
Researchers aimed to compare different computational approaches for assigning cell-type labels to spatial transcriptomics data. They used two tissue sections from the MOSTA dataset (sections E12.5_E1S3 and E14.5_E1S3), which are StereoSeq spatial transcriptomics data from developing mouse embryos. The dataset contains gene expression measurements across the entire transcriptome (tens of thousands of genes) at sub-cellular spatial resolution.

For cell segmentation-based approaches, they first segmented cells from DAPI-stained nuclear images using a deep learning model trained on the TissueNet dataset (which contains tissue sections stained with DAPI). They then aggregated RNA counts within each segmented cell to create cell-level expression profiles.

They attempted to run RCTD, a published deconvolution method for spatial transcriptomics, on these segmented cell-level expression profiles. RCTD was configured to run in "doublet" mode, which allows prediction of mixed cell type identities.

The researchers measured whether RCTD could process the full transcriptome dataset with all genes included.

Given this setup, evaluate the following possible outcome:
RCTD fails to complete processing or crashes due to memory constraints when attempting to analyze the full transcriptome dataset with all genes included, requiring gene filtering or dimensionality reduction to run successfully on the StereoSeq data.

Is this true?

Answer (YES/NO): YES